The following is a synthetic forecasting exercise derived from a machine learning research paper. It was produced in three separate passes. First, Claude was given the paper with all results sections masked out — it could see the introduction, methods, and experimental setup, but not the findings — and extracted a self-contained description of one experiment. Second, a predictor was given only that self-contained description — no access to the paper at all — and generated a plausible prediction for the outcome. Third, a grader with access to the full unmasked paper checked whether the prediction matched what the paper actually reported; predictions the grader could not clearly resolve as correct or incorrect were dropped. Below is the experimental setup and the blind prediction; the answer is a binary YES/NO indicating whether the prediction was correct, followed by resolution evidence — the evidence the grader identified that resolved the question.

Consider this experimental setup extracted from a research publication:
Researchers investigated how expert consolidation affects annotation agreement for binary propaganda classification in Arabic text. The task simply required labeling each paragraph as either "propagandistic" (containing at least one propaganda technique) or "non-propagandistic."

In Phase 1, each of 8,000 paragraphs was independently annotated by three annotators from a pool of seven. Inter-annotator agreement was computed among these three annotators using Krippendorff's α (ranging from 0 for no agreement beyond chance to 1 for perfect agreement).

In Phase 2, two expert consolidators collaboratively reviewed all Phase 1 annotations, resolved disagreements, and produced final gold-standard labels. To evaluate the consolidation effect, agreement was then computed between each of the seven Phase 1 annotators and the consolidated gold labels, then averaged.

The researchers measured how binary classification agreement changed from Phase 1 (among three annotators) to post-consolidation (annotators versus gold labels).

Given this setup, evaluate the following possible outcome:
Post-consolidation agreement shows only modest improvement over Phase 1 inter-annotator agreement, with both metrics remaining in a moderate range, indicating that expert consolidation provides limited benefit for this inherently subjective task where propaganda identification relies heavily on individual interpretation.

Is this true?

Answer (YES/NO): NO